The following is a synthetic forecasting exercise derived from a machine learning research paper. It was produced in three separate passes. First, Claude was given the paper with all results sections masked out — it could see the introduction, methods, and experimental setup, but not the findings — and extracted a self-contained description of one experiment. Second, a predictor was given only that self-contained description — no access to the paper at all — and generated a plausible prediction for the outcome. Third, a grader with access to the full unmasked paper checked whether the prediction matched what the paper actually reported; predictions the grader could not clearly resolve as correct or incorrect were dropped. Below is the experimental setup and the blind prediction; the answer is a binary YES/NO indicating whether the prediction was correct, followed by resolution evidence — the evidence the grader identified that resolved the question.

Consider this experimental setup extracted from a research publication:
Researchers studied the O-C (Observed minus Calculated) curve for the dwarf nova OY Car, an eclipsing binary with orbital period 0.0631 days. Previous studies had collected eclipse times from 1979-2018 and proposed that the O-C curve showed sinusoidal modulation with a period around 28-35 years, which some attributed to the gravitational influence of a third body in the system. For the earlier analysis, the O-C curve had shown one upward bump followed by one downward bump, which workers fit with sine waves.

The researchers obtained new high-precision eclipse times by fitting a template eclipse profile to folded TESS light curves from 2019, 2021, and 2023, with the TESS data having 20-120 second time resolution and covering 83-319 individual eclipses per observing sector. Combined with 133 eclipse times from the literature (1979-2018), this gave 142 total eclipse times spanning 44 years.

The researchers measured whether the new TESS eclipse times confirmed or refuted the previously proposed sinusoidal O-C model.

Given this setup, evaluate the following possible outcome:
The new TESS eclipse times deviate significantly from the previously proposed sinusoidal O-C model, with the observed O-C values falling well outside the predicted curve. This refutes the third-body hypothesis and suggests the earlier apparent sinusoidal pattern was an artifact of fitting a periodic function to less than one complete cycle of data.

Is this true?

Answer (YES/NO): YES